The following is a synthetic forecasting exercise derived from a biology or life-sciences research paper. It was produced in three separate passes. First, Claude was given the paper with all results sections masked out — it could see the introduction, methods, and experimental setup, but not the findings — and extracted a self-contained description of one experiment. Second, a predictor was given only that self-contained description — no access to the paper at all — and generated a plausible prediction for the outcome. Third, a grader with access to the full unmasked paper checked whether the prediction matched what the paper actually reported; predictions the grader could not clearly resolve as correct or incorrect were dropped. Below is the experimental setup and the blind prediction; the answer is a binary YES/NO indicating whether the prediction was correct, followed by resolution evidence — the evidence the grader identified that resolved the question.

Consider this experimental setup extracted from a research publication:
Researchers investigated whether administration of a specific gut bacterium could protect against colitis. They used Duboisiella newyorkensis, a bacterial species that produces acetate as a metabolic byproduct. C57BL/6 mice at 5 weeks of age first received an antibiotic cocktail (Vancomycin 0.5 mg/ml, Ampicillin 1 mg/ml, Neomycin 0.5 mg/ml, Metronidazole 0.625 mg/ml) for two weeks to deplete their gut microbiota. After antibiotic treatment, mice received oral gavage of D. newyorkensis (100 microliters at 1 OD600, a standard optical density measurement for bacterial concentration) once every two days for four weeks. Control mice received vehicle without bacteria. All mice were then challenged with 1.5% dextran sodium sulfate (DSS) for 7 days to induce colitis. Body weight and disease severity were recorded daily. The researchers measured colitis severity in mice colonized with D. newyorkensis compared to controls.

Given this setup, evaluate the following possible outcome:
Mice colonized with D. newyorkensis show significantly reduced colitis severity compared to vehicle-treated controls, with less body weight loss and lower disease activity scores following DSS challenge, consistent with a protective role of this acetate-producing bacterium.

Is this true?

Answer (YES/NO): YES